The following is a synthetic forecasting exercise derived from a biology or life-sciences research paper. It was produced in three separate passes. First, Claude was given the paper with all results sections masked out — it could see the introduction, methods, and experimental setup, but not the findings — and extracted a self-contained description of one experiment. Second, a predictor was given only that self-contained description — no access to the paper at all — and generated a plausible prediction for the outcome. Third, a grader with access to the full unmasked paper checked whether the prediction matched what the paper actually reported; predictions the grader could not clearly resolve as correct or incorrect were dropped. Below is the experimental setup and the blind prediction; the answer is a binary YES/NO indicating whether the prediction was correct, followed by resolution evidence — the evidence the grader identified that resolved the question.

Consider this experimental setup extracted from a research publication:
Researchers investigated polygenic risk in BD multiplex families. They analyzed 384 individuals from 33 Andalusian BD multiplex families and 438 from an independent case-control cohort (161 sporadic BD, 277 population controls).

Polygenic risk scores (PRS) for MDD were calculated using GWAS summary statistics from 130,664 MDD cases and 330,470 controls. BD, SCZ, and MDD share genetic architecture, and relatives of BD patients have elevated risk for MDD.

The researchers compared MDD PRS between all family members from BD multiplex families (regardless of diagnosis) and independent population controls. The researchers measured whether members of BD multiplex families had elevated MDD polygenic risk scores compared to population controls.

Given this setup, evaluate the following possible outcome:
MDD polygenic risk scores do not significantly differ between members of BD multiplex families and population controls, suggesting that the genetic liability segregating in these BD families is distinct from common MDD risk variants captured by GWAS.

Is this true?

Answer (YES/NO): NO